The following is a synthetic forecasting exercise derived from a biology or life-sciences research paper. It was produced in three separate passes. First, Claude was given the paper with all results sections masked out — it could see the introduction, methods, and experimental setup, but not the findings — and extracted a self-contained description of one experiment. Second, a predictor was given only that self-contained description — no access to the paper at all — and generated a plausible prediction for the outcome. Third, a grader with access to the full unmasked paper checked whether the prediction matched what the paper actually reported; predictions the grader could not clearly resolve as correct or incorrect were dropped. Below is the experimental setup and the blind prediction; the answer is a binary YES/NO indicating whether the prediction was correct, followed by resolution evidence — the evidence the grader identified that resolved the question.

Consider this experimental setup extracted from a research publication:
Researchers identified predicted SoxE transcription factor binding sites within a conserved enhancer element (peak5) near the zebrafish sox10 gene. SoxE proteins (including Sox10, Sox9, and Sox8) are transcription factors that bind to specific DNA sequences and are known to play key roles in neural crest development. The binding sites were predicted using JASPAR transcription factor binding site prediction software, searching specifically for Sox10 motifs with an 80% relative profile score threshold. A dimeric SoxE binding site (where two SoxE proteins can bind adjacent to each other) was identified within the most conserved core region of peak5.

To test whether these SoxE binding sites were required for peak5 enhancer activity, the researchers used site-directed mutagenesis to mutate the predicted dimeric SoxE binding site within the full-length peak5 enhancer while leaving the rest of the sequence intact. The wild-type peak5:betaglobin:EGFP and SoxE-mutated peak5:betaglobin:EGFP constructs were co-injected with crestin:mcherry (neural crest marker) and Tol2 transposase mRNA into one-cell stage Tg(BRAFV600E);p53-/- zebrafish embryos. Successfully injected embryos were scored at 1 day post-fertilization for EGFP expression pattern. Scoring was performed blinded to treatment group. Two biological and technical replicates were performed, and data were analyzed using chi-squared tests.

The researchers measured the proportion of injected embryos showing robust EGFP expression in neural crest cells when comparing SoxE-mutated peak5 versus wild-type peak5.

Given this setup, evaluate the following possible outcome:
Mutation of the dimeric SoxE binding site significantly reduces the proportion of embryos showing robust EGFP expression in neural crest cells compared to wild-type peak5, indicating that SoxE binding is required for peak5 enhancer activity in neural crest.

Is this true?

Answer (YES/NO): YES